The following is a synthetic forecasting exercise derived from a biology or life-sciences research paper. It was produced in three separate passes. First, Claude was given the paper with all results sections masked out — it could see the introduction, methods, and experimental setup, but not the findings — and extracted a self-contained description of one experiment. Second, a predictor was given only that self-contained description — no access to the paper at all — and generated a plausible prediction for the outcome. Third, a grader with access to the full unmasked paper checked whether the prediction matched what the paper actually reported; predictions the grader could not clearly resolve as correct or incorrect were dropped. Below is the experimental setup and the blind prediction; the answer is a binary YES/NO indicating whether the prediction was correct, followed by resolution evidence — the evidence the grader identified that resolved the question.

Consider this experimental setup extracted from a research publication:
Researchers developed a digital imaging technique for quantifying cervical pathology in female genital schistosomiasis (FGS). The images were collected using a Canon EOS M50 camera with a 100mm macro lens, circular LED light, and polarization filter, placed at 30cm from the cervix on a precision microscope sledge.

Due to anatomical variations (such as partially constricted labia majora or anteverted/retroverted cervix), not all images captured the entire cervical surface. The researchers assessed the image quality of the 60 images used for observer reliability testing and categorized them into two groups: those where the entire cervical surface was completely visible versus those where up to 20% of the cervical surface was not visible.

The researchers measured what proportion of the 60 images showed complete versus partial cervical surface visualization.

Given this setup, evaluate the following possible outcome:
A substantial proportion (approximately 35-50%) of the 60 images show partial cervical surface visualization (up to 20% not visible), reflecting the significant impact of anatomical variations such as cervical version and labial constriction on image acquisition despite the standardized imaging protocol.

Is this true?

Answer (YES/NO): YES